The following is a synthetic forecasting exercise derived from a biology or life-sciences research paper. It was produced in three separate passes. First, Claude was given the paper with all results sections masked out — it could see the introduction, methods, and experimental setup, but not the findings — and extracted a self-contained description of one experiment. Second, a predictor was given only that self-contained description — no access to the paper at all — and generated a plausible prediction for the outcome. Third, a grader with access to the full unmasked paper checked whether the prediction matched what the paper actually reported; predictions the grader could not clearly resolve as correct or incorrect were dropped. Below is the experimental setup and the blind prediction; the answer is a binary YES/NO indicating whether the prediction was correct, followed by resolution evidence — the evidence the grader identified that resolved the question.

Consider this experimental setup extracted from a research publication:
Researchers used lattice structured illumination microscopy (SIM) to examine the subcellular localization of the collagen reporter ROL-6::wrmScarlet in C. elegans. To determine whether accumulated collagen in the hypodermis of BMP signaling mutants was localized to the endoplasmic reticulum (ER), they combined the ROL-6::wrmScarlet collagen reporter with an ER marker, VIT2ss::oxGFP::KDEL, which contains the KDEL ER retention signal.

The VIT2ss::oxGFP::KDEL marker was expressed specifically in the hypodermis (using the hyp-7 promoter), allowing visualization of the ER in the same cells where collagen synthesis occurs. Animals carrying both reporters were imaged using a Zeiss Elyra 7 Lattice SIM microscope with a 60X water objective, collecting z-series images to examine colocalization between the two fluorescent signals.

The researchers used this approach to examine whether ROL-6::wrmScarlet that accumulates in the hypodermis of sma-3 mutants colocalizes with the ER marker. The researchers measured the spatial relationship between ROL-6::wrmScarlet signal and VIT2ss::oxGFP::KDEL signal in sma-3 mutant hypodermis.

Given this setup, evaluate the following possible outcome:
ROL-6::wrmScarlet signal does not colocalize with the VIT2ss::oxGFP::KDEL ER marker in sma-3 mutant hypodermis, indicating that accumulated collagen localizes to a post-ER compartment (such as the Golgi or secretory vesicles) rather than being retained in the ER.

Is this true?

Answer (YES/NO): NO